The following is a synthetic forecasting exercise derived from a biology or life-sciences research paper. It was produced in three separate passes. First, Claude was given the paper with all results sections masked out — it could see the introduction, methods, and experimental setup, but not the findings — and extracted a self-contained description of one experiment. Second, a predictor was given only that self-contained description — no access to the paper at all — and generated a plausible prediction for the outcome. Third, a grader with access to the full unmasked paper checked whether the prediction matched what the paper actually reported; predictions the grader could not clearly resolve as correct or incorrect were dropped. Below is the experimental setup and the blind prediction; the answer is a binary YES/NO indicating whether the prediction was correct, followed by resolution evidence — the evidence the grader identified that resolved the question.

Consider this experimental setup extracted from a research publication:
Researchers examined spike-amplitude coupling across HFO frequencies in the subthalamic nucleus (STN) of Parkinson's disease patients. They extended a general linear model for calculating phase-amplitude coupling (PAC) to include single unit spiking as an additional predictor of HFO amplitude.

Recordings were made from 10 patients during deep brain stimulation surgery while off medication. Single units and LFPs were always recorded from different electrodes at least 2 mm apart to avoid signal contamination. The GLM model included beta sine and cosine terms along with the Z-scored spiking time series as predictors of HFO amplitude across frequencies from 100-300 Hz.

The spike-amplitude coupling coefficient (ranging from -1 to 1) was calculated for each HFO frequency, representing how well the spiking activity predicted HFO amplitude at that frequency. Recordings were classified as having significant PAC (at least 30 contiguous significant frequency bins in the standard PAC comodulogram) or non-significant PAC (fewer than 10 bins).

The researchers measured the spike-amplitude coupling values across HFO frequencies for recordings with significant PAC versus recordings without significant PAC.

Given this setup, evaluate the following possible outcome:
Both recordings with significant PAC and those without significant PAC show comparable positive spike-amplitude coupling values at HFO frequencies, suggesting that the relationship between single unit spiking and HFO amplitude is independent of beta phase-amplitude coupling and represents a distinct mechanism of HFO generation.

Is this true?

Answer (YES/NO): NO